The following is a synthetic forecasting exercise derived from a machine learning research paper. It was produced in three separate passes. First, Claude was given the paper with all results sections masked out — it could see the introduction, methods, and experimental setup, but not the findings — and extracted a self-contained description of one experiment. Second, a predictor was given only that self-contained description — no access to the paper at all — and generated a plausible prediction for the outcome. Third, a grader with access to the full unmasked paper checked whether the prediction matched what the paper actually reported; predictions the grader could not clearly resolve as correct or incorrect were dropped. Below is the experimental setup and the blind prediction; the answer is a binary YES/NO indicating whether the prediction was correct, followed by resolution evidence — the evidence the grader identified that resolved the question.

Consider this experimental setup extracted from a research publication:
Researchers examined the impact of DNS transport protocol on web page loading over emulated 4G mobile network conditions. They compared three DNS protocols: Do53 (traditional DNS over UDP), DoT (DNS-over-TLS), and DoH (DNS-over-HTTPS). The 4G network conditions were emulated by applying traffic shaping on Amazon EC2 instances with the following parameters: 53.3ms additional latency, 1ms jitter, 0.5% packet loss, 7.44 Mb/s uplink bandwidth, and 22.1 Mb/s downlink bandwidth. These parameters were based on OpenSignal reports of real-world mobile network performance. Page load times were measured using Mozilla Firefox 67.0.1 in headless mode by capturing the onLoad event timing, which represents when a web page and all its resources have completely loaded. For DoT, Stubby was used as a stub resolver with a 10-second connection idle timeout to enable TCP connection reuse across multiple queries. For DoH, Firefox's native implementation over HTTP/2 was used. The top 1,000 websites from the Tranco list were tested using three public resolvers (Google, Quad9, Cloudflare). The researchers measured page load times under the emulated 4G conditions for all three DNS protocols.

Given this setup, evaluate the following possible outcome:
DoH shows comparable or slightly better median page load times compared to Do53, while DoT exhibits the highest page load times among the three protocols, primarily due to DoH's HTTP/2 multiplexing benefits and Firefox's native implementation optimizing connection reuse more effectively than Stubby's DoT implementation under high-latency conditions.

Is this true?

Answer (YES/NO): NO